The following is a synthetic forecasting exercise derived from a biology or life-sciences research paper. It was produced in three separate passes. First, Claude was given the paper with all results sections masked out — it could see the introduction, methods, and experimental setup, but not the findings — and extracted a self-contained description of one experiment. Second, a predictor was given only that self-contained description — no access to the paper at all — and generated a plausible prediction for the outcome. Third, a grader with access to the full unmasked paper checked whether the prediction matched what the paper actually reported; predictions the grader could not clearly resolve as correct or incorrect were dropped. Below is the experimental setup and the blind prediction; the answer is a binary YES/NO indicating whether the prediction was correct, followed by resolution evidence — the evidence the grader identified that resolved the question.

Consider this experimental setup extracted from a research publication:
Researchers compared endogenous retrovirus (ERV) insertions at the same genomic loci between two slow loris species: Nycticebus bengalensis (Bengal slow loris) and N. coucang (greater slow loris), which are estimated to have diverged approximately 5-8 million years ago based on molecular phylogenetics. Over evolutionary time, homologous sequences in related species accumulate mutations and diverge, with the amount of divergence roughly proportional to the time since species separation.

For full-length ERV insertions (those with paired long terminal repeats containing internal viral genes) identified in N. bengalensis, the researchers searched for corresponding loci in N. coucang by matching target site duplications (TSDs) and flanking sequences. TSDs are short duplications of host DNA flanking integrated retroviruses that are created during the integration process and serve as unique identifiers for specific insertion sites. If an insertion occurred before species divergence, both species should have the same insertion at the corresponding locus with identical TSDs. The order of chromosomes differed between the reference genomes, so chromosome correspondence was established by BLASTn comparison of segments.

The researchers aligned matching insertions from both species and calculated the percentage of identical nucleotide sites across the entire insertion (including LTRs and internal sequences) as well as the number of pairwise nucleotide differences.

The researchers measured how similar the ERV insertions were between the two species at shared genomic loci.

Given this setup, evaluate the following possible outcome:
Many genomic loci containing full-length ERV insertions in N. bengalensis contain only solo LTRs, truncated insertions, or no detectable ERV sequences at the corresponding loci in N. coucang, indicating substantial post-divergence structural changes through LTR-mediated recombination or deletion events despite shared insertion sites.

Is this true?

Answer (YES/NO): NO